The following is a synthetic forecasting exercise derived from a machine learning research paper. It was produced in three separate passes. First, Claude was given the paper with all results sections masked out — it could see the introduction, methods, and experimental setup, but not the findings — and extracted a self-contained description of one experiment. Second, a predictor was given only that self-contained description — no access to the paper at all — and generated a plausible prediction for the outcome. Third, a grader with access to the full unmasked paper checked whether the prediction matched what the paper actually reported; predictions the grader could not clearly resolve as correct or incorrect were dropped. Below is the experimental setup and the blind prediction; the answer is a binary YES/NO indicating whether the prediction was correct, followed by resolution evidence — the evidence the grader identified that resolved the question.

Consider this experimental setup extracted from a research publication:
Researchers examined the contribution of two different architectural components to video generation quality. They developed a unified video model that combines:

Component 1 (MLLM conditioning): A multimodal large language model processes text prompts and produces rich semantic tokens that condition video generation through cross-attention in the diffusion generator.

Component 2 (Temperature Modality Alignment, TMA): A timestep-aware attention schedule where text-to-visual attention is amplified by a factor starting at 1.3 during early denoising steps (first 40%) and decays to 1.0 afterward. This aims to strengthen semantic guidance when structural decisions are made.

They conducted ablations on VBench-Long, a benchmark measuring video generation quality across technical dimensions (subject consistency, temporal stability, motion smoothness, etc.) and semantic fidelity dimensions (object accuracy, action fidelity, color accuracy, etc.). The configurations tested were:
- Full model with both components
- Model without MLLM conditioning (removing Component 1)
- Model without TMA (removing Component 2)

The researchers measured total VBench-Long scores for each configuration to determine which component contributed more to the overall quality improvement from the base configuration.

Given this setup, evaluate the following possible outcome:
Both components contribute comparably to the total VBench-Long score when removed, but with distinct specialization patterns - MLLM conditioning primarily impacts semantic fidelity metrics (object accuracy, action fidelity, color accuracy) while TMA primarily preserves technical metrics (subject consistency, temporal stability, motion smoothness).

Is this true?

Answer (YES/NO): NO